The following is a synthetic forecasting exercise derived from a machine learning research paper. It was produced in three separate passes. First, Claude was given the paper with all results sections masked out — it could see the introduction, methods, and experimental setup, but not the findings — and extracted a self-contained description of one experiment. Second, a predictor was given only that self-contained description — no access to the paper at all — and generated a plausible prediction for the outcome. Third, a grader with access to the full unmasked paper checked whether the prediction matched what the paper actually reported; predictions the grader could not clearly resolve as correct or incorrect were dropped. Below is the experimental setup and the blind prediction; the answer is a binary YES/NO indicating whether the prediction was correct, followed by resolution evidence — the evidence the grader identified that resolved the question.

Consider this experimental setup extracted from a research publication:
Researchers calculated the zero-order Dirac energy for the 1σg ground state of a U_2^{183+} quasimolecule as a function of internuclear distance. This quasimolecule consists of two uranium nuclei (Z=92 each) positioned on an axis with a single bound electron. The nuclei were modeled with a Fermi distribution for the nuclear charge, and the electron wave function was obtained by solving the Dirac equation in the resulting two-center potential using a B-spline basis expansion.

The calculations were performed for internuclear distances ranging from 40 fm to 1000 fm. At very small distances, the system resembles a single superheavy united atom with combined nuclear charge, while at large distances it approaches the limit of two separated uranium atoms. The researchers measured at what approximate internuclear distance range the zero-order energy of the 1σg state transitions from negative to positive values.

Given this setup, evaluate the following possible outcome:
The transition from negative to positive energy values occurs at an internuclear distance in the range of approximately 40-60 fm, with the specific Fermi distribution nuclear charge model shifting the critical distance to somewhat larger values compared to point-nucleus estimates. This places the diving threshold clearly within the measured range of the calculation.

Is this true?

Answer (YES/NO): NO